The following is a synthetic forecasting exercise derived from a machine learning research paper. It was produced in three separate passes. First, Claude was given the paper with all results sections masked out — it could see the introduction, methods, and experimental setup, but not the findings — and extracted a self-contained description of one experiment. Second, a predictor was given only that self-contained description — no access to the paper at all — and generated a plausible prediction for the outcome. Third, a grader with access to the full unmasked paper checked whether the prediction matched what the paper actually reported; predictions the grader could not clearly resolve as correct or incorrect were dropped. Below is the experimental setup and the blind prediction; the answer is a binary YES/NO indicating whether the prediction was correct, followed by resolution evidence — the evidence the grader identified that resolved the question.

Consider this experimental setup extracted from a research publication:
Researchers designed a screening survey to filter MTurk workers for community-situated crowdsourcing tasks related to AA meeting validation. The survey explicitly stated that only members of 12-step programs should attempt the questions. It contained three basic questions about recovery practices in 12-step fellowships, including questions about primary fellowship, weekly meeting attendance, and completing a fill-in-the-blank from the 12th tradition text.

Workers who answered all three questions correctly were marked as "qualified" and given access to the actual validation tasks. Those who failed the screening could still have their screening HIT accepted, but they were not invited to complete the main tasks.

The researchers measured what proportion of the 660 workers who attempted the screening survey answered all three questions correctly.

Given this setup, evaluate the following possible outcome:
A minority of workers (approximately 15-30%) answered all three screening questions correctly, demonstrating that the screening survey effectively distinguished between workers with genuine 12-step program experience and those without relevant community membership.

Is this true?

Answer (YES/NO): NO